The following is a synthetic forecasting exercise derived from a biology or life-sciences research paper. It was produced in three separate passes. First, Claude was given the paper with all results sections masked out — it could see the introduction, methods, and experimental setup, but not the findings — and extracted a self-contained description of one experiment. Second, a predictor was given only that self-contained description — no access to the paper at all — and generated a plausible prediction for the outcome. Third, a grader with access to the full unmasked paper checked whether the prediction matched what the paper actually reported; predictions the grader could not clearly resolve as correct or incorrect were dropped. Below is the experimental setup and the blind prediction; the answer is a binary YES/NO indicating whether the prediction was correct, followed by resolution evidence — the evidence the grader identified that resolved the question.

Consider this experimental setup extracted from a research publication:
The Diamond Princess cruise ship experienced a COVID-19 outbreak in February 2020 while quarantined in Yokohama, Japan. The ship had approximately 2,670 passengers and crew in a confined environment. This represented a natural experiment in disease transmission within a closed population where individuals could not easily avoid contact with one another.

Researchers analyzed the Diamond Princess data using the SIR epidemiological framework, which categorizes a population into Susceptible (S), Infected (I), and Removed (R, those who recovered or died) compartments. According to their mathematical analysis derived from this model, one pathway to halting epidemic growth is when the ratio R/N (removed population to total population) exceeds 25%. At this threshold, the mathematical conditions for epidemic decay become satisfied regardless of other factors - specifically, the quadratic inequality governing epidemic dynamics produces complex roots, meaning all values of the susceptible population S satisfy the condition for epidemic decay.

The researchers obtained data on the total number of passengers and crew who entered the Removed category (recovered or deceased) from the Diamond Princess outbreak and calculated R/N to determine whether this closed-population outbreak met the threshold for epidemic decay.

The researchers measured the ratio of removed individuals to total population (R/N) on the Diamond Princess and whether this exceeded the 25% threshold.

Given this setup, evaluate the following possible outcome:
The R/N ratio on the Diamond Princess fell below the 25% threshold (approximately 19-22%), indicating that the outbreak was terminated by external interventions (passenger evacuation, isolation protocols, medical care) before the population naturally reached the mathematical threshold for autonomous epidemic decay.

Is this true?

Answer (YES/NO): NO